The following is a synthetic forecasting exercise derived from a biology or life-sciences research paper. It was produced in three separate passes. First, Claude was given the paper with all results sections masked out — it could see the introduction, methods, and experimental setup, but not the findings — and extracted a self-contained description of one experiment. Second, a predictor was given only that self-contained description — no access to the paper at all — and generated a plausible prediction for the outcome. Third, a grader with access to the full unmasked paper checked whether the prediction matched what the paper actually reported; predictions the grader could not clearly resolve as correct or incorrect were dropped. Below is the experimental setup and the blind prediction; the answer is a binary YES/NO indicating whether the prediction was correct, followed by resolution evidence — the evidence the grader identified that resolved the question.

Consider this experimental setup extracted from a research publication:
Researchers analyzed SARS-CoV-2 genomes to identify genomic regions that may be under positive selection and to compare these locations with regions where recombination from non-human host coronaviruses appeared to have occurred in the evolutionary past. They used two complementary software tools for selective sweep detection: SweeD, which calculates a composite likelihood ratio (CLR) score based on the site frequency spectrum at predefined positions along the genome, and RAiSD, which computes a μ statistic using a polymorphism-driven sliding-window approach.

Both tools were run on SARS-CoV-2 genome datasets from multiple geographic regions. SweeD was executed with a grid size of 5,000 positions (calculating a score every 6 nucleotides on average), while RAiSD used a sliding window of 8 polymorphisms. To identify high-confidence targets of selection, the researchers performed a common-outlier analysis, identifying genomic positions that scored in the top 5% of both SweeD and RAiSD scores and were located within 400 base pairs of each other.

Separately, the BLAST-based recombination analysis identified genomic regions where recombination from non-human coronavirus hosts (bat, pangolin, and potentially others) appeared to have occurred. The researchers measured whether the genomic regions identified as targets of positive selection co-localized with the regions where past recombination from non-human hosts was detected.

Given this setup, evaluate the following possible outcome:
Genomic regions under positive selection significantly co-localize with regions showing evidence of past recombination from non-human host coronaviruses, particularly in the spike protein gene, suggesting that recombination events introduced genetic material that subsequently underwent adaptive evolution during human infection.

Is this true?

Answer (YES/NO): YES